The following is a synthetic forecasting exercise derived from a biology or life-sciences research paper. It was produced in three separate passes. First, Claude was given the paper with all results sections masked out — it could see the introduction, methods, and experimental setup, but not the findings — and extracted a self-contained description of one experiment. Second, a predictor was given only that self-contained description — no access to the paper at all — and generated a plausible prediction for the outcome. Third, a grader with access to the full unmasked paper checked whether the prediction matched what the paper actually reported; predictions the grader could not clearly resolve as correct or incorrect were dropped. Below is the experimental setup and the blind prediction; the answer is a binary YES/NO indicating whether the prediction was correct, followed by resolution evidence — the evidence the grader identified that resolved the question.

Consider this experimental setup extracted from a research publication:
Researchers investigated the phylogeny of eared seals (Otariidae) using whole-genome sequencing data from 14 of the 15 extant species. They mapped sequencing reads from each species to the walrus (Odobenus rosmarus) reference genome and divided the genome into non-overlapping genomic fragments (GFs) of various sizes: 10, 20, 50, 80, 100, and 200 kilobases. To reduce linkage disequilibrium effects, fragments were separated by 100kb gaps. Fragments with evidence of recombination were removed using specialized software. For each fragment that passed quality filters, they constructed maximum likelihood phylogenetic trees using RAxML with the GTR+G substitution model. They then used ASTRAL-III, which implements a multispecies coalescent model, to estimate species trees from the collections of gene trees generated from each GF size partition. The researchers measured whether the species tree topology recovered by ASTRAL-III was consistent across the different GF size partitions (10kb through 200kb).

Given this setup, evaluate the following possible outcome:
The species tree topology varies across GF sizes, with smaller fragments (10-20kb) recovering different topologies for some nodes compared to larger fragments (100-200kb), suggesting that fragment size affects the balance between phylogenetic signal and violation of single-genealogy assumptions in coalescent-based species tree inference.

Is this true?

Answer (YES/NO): NO